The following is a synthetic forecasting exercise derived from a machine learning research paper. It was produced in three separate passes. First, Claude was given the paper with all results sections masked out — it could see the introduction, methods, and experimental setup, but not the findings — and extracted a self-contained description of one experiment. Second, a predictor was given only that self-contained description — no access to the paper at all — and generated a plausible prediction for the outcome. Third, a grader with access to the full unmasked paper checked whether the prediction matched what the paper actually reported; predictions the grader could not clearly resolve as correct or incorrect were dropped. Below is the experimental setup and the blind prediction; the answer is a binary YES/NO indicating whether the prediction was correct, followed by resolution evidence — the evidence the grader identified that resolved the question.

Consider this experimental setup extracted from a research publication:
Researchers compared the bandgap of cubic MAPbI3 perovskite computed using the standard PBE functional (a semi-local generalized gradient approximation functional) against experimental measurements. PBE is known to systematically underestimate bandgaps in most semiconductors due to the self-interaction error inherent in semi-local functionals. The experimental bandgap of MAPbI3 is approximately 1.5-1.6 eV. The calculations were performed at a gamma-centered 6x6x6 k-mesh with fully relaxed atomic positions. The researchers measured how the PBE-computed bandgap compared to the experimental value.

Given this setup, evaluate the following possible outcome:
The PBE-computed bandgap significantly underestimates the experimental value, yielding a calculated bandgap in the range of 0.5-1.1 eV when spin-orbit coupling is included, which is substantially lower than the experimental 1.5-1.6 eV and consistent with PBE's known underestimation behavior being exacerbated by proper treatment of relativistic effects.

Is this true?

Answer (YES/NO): NO